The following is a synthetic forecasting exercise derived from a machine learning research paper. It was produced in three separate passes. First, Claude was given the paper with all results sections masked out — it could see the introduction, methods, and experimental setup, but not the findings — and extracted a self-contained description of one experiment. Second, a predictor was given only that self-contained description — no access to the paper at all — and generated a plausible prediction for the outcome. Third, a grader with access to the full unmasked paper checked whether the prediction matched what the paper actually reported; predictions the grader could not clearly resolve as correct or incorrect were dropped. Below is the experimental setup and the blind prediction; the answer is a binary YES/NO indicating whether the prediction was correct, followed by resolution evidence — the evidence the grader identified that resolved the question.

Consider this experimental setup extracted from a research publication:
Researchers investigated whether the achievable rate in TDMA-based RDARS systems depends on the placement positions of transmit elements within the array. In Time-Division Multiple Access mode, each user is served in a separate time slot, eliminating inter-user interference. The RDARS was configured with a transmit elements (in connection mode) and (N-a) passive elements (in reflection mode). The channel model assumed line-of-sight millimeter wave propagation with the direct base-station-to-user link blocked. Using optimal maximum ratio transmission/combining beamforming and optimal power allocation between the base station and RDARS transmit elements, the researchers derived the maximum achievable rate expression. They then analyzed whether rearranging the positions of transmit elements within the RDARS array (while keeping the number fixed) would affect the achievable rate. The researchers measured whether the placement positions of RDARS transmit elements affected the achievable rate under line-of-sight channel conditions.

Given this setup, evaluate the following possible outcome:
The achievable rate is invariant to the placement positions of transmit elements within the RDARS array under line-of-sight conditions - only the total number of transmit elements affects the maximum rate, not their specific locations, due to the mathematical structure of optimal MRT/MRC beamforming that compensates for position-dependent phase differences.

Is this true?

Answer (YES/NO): YES